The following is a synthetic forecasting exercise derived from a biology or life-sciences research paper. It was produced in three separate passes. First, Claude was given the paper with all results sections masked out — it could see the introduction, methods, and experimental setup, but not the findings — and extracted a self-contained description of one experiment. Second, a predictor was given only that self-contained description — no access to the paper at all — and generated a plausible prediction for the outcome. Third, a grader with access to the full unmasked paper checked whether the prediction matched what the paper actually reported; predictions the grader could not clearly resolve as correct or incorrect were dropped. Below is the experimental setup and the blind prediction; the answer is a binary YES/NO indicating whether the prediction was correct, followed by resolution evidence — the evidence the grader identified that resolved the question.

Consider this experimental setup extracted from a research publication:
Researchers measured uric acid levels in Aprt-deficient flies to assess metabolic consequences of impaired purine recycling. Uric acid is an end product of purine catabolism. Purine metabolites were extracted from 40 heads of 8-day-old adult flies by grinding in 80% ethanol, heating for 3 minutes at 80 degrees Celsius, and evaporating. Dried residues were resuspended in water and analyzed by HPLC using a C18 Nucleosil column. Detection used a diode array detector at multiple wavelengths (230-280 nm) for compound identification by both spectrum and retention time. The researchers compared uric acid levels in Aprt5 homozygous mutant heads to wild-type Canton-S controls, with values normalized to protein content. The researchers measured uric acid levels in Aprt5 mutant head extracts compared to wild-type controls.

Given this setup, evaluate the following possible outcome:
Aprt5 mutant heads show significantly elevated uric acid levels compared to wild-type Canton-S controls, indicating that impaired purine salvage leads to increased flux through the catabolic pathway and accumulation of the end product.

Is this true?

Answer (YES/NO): YES